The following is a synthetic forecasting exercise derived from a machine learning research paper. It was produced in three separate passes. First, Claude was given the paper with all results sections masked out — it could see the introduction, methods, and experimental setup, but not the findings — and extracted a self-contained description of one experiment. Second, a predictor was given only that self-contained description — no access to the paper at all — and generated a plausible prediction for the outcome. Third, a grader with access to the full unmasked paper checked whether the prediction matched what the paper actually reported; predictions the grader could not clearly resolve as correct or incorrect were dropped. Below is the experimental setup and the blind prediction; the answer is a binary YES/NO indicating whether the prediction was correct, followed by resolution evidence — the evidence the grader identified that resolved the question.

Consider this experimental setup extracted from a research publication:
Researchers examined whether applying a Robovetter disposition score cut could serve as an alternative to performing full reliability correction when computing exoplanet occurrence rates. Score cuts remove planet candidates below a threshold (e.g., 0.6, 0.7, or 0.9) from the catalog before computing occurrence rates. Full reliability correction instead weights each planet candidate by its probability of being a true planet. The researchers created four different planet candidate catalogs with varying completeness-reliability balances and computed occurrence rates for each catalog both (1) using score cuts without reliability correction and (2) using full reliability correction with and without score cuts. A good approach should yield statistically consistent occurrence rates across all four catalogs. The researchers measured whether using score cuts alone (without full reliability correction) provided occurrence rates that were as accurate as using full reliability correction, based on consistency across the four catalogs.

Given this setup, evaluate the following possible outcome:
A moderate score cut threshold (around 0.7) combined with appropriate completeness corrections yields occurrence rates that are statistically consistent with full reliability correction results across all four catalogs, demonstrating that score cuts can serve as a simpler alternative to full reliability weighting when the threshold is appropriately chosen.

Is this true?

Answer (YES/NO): NO